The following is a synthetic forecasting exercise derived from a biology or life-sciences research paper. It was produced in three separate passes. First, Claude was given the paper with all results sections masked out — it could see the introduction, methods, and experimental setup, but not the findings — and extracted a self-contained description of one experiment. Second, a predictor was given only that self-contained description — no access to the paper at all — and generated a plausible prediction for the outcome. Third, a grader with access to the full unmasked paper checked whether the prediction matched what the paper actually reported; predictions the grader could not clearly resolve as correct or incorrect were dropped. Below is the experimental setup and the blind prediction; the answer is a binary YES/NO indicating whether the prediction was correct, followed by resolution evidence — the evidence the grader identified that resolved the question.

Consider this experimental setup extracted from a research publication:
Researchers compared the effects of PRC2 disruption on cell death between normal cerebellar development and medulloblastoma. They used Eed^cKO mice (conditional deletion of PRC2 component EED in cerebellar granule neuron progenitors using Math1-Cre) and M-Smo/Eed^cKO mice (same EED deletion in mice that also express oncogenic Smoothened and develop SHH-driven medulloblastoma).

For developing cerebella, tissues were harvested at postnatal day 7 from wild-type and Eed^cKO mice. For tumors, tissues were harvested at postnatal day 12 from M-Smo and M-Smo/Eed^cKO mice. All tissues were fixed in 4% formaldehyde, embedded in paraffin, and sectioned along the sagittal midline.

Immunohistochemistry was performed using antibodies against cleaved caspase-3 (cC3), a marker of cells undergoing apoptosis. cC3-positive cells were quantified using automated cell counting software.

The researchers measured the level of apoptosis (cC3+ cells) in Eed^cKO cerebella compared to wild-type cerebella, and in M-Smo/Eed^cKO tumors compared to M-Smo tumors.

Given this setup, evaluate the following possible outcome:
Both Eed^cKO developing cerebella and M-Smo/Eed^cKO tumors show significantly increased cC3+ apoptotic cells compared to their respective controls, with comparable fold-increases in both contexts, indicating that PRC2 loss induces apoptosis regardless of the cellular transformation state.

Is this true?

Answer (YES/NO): NO